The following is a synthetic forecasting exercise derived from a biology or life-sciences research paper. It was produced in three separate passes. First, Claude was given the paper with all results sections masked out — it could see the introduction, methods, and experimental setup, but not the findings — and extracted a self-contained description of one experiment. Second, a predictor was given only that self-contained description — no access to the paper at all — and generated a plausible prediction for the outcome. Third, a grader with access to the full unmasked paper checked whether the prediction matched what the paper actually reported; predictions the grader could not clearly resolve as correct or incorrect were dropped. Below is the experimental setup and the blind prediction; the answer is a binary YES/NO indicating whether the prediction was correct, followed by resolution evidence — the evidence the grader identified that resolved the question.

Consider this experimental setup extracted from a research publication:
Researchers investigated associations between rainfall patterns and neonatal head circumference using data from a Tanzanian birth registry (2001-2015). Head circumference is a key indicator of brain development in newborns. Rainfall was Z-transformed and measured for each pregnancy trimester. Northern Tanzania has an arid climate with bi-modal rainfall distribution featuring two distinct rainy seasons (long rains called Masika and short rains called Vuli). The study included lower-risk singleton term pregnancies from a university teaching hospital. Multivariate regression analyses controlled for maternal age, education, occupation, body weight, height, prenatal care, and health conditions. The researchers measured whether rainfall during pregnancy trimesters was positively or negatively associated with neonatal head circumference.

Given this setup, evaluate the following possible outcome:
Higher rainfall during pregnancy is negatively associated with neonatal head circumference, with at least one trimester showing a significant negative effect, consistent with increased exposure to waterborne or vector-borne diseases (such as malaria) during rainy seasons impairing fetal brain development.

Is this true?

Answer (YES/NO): NO